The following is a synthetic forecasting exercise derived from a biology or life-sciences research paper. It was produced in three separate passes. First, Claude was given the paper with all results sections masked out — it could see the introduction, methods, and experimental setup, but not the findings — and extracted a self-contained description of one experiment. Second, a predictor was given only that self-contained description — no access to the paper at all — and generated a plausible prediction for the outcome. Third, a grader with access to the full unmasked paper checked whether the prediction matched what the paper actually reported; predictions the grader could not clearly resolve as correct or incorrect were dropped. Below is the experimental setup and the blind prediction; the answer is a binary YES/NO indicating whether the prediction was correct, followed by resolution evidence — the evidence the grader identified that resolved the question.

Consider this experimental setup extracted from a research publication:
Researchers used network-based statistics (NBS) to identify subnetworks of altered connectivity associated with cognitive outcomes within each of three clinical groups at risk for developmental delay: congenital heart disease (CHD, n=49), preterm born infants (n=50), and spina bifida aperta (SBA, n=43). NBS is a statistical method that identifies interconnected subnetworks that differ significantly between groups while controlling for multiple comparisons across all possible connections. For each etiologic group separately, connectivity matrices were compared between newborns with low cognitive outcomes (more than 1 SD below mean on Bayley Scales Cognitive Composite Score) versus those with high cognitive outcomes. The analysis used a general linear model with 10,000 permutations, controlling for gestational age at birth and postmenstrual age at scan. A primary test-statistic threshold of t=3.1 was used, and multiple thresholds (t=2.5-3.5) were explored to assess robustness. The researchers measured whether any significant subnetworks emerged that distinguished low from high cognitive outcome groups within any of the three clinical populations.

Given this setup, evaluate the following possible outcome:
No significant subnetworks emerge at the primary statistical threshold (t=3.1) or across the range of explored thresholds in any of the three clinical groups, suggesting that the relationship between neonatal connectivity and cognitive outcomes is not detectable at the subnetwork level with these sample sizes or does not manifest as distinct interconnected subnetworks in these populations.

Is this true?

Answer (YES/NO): YES